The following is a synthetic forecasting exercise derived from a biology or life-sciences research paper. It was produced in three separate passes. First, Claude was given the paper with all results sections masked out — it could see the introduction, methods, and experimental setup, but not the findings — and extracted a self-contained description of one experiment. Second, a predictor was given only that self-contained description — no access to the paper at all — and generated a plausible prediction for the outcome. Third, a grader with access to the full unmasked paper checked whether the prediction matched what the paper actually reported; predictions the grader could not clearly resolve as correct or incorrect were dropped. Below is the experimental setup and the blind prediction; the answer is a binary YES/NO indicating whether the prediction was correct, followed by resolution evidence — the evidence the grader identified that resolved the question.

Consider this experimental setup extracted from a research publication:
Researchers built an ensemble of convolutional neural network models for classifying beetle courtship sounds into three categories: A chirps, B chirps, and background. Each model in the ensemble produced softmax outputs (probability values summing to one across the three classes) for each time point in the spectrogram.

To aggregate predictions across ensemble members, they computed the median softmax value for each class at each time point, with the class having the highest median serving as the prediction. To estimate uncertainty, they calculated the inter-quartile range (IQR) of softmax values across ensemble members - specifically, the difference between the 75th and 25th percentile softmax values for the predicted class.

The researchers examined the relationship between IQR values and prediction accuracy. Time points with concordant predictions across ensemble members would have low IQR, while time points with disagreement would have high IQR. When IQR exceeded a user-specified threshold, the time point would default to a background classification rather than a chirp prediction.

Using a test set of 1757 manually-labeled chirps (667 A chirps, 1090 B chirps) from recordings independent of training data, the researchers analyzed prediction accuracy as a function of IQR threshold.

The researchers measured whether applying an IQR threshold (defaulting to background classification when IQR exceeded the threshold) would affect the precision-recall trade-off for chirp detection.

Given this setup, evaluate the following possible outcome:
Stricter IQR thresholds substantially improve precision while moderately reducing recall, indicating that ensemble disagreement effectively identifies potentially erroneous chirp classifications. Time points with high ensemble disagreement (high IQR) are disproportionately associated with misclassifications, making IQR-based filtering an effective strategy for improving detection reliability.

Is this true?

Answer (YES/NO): NO